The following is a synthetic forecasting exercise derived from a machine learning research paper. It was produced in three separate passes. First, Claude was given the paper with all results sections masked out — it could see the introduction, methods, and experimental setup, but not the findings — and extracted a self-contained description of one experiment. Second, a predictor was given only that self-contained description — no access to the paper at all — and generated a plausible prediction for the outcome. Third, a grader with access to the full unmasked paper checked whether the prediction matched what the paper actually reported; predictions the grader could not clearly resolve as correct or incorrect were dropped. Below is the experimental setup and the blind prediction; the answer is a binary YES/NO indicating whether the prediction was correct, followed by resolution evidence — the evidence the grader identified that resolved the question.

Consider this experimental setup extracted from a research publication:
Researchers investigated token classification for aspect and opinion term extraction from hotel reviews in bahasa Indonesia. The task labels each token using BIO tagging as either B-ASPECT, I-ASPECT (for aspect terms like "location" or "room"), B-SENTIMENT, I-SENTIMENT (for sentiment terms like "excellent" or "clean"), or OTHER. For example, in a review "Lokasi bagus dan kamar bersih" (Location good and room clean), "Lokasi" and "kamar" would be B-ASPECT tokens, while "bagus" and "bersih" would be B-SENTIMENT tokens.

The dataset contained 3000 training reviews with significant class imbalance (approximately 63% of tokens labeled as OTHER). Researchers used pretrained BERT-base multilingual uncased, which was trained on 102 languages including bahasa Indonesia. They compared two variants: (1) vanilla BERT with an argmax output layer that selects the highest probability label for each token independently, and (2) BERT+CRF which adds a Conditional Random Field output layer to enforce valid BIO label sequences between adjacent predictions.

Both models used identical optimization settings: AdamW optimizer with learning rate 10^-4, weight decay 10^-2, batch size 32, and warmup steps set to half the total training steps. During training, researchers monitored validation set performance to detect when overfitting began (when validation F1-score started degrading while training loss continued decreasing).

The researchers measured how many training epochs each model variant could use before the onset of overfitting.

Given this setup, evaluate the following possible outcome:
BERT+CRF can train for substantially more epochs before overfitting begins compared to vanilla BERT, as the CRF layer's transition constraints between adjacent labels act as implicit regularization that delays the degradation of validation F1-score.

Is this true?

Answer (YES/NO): NO